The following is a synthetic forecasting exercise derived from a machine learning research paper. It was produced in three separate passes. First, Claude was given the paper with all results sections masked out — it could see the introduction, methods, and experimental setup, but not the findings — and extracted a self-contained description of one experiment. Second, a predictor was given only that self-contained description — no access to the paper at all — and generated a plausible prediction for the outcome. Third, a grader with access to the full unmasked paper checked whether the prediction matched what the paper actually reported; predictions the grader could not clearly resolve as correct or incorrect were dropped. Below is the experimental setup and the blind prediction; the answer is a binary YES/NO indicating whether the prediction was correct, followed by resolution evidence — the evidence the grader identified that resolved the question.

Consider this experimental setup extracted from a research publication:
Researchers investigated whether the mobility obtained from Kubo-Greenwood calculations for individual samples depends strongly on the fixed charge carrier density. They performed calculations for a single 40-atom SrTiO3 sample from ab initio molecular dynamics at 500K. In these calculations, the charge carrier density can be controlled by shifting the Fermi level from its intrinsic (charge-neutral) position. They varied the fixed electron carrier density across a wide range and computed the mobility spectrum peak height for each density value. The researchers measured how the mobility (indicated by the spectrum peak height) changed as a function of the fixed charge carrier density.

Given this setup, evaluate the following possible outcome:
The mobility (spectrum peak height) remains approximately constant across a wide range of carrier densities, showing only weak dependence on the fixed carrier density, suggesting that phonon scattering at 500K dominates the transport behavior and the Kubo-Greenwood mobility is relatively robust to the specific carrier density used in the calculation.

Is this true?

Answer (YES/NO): YES